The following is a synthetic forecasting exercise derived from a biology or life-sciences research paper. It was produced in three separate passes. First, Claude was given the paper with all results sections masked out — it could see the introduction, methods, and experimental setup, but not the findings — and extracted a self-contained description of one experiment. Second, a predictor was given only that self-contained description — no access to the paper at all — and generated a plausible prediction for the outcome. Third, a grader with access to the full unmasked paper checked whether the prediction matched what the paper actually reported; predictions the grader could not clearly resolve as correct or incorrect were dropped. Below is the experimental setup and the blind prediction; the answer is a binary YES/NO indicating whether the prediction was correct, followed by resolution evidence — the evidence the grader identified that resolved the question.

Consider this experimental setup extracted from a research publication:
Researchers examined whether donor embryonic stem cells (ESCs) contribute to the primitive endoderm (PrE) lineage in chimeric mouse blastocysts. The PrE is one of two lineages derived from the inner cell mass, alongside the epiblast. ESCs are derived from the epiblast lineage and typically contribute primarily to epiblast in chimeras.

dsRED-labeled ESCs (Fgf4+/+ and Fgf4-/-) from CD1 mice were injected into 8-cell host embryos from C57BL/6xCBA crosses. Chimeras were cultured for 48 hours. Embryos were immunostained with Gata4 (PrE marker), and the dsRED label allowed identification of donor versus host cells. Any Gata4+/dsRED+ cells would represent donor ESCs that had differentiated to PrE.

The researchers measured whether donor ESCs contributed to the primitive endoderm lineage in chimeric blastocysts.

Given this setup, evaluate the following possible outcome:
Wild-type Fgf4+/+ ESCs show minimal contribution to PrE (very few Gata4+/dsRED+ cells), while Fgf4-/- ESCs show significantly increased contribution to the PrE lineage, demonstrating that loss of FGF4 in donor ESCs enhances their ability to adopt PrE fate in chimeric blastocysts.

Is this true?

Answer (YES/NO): NO